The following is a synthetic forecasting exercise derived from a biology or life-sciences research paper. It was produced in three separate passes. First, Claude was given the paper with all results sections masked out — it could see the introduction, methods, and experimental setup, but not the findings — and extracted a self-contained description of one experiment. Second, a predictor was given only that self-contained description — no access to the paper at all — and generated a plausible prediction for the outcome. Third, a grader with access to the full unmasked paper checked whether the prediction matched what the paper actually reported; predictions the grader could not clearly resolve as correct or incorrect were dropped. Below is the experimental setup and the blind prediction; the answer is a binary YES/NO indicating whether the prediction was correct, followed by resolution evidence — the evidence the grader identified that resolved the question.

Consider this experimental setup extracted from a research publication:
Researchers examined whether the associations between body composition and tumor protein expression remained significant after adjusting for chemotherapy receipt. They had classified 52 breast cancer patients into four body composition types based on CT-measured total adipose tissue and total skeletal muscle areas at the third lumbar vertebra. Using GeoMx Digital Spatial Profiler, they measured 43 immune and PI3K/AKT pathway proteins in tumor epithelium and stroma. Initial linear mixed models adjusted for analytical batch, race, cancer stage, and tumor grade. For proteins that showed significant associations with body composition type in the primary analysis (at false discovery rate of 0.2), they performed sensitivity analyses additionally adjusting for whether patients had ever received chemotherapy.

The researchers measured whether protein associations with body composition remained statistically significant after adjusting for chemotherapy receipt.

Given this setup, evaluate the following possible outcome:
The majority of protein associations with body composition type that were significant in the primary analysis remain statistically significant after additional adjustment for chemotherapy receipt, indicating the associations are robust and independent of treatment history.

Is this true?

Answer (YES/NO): YES